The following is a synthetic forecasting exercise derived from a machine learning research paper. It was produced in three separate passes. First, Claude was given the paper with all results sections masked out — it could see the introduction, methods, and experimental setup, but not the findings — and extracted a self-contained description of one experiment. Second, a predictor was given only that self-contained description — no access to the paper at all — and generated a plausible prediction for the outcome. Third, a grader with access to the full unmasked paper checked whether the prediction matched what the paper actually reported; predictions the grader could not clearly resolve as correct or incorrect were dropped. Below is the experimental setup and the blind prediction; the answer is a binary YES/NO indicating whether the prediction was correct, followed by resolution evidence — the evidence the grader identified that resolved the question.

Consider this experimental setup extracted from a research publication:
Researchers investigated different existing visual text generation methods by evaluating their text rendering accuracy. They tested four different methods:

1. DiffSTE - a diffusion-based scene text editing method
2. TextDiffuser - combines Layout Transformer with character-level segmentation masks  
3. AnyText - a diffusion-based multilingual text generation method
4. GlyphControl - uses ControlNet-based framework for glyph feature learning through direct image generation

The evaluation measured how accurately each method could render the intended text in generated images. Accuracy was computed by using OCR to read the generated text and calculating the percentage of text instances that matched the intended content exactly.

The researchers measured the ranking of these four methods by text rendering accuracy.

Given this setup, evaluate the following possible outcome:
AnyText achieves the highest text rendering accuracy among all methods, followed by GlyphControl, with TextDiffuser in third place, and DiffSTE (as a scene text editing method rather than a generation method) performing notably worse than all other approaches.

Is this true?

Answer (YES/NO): NO